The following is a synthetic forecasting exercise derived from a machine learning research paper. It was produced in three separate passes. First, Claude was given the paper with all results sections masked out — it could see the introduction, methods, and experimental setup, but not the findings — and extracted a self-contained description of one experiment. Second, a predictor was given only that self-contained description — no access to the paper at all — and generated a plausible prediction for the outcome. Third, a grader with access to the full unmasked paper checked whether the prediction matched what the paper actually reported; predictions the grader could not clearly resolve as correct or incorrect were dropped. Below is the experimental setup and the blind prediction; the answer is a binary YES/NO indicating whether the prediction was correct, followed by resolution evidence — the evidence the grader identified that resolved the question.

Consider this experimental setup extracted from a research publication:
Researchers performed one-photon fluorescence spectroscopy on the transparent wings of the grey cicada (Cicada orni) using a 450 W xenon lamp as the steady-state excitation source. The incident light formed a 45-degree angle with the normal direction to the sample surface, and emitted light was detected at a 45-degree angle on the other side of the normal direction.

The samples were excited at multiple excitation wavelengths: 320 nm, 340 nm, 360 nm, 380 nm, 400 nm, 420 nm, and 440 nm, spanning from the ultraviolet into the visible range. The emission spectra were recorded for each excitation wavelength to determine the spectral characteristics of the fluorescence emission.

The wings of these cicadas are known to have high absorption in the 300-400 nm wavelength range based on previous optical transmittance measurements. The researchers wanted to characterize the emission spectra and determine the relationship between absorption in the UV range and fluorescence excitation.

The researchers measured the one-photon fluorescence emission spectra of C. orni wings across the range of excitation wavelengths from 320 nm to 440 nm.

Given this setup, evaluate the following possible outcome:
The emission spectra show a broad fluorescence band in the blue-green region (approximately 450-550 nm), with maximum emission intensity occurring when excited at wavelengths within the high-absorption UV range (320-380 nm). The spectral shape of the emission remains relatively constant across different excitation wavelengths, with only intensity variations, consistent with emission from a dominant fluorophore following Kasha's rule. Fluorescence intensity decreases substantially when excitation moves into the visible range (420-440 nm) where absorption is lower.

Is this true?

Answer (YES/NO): NO